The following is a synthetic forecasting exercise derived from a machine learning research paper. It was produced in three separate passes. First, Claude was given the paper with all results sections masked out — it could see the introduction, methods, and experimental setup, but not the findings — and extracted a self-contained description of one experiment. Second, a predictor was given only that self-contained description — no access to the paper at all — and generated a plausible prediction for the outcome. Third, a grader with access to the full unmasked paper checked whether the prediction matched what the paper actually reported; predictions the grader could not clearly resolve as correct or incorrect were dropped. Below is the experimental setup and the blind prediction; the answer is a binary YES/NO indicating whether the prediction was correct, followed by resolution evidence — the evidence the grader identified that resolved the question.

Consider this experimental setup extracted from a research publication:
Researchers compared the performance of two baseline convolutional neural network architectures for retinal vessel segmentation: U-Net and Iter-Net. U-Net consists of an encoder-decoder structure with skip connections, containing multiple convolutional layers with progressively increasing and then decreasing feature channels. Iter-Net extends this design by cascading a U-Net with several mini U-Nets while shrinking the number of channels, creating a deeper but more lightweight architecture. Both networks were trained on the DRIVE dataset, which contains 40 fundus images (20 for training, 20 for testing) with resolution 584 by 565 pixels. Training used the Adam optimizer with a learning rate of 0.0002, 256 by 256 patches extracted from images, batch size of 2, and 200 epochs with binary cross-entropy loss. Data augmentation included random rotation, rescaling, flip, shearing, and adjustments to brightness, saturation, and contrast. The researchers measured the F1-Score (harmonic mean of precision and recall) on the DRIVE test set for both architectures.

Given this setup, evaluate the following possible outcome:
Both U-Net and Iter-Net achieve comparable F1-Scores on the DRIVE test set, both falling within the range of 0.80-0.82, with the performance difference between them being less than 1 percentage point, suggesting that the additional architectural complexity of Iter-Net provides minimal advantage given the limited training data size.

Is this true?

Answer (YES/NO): NO